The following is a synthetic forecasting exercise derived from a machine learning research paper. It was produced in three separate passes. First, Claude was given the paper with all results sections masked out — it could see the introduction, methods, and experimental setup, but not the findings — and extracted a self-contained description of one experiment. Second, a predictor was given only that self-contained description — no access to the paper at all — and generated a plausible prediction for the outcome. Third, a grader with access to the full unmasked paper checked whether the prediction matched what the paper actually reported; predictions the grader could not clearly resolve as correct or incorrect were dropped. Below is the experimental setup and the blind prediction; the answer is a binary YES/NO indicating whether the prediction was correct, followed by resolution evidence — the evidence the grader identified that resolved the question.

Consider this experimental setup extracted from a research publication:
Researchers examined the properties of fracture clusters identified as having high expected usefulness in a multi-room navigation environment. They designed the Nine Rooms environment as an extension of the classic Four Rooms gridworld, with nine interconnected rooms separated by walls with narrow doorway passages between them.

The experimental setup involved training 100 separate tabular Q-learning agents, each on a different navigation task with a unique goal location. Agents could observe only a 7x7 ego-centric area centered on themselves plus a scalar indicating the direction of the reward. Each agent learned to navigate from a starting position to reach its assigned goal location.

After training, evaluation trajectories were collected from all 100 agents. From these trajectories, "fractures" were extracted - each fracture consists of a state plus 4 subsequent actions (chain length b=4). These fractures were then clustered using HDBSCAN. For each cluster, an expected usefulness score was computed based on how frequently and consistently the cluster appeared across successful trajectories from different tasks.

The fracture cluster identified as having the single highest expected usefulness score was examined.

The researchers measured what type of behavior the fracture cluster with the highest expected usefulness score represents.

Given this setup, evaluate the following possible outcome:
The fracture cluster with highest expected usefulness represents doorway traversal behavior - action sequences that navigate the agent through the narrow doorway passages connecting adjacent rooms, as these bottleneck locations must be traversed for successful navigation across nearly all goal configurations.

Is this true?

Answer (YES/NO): NO